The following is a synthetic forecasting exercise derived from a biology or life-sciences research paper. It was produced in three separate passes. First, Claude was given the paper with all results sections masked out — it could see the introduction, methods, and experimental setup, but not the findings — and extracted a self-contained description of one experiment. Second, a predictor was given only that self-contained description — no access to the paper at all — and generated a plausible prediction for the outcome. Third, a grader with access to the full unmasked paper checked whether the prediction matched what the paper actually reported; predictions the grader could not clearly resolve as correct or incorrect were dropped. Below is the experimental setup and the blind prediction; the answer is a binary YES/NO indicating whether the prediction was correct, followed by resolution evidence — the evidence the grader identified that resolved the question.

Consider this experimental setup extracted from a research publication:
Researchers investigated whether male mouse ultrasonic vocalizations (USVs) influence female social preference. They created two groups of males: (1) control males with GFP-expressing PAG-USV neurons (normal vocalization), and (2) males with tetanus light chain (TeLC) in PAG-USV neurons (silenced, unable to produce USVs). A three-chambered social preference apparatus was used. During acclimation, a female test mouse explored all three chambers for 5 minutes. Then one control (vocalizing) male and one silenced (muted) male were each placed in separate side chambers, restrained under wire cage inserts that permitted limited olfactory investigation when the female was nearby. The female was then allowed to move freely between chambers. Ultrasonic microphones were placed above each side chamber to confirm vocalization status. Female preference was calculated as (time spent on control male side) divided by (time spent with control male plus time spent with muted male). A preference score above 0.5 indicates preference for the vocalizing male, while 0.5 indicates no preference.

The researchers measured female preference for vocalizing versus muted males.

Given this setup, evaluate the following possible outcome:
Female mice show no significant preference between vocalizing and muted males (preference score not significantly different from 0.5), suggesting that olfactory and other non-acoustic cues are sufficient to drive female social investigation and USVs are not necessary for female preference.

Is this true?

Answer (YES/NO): NO